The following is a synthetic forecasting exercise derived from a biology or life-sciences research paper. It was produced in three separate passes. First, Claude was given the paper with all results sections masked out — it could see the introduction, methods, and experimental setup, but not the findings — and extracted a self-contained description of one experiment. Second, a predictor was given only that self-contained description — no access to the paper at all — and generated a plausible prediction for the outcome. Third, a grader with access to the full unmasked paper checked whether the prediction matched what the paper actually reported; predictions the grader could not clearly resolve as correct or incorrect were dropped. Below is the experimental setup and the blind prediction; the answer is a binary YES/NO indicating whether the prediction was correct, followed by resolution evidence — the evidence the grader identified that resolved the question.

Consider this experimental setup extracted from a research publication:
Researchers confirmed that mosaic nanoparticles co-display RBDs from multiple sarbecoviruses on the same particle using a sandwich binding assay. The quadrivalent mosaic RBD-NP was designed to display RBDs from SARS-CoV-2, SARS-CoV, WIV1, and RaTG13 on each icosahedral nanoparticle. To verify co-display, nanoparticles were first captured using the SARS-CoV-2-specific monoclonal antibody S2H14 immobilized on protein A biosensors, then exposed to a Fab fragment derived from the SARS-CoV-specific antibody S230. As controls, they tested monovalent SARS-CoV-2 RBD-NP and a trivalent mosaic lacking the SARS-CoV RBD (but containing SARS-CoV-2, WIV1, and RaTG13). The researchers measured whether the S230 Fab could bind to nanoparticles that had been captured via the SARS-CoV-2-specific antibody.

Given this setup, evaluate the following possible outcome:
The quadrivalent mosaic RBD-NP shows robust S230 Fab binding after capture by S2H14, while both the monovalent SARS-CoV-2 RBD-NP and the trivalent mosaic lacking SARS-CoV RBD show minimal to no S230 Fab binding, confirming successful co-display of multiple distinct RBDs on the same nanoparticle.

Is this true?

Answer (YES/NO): NO